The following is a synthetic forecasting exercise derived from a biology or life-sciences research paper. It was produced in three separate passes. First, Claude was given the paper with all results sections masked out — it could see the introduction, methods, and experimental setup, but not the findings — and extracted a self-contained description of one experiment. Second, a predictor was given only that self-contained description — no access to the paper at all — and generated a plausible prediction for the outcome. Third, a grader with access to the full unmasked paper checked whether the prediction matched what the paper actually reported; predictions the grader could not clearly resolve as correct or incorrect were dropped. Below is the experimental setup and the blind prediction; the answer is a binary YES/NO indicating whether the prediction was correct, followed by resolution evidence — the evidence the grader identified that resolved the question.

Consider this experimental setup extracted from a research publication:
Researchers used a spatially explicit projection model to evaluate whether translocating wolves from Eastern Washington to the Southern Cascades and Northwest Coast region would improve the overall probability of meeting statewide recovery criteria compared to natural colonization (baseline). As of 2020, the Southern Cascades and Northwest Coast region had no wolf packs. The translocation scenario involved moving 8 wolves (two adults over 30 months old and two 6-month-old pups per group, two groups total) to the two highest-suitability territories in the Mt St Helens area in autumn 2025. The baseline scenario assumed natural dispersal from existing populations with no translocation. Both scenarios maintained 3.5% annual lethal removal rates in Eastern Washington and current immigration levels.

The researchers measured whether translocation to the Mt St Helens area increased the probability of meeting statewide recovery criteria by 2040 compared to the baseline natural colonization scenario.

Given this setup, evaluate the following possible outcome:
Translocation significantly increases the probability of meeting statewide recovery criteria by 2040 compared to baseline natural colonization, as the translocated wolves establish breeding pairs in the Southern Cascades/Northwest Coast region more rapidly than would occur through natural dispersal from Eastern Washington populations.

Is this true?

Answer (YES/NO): NO